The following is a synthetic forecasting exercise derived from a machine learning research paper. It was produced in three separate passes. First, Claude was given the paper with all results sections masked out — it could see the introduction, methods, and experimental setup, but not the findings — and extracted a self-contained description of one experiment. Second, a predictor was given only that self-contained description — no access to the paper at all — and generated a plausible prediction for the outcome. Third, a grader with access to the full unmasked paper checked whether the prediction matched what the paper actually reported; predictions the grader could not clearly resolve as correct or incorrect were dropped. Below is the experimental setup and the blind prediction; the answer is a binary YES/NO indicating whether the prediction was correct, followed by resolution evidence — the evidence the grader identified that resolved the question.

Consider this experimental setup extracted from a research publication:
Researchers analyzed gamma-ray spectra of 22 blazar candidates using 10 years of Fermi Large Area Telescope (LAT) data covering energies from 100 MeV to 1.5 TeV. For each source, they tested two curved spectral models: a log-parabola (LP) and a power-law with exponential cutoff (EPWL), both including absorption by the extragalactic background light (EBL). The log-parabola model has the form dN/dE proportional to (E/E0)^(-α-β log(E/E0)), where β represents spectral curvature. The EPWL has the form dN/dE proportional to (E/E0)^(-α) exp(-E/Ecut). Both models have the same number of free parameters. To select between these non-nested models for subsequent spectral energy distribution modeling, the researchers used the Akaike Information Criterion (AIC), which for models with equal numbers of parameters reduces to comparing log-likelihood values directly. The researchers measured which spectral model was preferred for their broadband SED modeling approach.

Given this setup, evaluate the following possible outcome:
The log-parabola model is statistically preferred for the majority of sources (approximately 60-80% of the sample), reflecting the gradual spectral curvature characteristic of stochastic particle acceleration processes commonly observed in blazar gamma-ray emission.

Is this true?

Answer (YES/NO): YES